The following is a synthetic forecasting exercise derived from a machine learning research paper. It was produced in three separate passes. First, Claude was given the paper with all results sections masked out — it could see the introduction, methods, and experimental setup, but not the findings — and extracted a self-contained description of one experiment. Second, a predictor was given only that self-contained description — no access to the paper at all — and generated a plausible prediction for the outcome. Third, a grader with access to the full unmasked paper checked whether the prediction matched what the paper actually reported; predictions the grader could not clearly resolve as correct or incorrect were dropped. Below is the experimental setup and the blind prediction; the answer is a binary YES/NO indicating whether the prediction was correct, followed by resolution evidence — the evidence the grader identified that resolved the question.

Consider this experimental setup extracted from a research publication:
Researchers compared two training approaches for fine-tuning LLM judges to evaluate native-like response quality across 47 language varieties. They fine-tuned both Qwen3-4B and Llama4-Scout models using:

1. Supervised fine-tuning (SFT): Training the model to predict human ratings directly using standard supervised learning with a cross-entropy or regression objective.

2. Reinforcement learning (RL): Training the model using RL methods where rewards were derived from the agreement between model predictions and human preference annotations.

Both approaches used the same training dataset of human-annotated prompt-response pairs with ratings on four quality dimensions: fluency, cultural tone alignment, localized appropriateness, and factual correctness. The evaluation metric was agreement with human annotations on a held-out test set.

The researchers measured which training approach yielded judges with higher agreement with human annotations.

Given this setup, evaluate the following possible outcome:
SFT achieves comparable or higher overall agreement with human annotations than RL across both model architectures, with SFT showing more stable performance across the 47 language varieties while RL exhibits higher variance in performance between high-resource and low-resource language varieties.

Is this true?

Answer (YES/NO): NO